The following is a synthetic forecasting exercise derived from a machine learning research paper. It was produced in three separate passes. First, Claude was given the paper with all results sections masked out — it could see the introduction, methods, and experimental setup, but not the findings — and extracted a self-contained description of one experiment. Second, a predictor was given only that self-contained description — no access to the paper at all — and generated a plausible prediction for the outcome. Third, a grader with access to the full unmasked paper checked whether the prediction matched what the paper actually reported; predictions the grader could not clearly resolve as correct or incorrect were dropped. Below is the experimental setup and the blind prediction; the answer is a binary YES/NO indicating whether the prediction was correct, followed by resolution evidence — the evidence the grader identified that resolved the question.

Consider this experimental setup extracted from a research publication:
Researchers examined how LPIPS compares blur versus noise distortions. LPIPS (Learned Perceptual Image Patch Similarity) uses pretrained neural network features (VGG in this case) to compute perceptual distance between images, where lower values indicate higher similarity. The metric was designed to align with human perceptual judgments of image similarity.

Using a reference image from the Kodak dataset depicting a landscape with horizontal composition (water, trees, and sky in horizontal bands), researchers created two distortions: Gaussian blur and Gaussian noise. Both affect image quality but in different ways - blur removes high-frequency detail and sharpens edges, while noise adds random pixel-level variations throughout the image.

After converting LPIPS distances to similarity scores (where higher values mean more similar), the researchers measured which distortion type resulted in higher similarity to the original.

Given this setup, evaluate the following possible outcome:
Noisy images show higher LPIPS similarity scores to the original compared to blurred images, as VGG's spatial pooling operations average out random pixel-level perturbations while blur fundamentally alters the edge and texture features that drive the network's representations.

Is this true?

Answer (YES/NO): NO